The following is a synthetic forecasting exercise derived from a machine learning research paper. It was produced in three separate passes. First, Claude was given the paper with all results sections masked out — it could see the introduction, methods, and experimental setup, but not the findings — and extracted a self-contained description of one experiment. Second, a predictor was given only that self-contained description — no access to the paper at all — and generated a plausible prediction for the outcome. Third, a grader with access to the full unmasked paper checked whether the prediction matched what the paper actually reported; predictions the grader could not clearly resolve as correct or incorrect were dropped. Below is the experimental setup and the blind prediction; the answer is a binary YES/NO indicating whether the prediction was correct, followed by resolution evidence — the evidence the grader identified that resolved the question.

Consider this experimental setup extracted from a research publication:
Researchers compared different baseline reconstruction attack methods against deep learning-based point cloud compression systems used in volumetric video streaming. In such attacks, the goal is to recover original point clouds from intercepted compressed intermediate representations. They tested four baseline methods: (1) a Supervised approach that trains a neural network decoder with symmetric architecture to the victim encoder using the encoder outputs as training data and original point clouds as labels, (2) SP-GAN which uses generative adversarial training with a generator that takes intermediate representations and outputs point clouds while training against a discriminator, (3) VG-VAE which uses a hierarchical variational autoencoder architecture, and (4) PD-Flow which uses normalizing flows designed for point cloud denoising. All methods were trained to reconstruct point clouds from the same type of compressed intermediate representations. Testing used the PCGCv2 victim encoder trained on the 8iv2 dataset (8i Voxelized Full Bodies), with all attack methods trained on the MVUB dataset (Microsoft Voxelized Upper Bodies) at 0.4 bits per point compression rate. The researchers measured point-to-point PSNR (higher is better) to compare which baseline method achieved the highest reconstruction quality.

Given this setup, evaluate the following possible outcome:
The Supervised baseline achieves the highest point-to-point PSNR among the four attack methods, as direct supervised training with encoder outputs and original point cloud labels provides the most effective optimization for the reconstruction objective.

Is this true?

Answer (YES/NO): NO